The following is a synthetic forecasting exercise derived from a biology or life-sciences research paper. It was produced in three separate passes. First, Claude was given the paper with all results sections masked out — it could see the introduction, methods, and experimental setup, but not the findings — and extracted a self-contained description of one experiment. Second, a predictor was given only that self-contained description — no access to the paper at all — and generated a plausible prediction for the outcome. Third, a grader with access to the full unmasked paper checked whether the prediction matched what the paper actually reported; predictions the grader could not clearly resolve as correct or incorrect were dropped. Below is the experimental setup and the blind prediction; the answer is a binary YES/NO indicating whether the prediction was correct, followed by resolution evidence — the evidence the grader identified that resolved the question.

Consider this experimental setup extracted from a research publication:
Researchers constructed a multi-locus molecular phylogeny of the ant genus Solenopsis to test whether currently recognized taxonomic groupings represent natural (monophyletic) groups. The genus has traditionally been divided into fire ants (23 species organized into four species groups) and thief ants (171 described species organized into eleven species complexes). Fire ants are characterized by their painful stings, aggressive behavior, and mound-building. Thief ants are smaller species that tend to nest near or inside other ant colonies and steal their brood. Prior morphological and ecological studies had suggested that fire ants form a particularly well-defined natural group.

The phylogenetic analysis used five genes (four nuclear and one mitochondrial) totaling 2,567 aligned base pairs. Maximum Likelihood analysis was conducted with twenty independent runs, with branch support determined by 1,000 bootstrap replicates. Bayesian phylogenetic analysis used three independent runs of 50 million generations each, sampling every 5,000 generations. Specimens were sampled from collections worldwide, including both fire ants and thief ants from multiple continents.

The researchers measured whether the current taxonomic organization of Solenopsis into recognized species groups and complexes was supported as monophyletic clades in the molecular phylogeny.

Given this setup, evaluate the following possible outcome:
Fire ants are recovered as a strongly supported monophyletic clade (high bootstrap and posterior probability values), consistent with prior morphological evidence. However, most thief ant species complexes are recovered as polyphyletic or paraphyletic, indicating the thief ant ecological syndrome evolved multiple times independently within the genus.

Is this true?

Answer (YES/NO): NO